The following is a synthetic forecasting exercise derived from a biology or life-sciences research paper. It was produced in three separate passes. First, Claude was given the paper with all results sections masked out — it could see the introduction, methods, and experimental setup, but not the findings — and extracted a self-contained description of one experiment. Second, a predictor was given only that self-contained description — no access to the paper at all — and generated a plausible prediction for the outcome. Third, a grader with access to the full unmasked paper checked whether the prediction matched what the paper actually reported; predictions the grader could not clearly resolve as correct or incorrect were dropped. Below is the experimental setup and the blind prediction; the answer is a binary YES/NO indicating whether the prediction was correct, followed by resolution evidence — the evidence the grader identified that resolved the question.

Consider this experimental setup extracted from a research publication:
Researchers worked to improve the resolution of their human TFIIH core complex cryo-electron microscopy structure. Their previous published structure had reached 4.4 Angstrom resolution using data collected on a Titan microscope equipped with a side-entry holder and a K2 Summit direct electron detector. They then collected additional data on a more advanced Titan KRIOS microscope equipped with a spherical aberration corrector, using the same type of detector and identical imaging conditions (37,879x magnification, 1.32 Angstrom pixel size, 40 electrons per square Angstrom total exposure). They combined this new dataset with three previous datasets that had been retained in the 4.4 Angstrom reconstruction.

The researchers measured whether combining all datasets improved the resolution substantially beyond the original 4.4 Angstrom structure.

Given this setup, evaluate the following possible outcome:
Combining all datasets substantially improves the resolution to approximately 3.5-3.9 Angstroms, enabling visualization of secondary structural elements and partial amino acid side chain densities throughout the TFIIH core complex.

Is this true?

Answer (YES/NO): NO